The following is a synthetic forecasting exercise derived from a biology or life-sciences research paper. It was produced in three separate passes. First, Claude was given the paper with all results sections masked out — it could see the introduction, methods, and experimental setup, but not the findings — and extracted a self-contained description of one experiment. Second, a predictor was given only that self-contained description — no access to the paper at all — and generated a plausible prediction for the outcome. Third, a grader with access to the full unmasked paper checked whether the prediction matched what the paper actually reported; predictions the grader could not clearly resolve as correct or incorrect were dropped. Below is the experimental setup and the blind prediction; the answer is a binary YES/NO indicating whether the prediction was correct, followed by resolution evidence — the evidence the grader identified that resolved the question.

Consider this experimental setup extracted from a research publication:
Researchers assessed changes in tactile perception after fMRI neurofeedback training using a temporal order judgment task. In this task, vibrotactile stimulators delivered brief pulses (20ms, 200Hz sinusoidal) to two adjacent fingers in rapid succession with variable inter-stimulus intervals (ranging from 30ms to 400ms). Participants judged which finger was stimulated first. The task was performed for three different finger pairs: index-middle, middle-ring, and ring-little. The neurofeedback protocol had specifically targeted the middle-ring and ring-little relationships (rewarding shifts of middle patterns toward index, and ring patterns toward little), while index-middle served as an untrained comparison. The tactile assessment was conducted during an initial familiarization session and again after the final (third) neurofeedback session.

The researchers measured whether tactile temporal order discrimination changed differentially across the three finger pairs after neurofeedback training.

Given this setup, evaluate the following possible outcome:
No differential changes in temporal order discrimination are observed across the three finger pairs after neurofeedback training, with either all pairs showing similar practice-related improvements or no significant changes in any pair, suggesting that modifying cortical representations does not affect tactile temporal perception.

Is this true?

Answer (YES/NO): YES